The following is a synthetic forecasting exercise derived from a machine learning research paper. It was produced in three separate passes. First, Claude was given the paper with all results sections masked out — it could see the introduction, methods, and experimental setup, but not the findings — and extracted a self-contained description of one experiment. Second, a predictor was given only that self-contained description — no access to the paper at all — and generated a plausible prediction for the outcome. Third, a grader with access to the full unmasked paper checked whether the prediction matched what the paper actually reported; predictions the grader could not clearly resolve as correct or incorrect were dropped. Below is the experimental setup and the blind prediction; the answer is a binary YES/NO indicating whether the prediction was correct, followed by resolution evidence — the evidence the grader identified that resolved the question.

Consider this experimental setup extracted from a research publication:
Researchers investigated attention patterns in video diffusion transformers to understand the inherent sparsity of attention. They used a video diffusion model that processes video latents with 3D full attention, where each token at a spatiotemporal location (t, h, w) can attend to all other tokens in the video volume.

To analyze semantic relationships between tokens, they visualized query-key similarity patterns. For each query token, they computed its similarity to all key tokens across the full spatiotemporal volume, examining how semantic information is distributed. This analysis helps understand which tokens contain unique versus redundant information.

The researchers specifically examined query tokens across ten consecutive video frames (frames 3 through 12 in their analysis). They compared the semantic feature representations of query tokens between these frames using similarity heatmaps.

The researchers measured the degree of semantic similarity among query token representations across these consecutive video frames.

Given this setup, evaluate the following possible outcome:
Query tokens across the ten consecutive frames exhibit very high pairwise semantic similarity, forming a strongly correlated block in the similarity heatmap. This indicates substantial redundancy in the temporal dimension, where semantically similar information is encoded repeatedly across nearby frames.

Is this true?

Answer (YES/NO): YES